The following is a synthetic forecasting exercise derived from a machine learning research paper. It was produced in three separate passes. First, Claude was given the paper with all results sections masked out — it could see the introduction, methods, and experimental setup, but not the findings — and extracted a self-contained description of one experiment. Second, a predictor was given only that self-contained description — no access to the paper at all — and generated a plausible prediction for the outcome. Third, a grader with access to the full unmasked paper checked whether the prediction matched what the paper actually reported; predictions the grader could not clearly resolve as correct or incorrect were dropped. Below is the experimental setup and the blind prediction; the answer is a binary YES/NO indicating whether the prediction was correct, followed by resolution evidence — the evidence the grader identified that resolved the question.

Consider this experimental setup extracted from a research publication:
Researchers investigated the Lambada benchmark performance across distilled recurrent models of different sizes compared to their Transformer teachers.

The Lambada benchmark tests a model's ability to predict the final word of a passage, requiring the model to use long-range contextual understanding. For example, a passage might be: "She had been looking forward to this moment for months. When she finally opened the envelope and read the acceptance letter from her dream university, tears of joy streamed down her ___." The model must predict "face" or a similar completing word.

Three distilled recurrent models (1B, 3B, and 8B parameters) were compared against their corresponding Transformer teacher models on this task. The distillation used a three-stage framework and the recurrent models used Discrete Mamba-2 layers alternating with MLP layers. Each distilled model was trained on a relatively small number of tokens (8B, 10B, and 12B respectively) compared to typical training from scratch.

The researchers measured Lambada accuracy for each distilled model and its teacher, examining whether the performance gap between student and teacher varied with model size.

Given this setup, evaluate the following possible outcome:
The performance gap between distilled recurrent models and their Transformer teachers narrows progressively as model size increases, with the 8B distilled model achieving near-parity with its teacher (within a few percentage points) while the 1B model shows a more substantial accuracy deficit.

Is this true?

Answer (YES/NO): NO